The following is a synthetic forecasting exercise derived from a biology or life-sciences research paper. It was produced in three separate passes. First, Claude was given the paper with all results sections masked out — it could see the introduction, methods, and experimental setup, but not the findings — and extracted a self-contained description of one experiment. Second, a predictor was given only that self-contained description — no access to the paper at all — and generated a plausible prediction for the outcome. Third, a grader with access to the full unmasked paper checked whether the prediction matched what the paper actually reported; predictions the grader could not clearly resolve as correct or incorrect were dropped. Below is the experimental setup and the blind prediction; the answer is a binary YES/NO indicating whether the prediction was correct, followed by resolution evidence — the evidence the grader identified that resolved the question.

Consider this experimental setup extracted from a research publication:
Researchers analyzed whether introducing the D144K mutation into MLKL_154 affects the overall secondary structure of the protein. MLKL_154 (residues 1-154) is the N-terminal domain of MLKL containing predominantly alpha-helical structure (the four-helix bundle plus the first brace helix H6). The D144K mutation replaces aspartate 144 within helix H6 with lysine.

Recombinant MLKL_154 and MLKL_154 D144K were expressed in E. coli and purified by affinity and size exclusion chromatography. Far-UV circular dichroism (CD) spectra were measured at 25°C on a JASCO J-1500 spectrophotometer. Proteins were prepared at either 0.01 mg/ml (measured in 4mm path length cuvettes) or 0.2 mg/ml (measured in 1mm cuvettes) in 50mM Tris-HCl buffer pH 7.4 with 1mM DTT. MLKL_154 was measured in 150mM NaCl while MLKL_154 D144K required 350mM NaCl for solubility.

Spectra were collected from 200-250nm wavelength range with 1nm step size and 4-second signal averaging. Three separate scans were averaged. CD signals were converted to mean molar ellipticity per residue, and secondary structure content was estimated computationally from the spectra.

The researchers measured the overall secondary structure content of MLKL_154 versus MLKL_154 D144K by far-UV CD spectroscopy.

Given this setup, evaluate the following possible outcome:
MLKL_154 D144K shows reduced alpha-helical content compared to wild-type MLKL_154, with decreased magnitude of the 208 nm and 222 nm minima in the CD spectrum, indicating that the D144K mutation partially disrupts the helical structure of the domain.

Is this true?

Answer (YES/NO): YES